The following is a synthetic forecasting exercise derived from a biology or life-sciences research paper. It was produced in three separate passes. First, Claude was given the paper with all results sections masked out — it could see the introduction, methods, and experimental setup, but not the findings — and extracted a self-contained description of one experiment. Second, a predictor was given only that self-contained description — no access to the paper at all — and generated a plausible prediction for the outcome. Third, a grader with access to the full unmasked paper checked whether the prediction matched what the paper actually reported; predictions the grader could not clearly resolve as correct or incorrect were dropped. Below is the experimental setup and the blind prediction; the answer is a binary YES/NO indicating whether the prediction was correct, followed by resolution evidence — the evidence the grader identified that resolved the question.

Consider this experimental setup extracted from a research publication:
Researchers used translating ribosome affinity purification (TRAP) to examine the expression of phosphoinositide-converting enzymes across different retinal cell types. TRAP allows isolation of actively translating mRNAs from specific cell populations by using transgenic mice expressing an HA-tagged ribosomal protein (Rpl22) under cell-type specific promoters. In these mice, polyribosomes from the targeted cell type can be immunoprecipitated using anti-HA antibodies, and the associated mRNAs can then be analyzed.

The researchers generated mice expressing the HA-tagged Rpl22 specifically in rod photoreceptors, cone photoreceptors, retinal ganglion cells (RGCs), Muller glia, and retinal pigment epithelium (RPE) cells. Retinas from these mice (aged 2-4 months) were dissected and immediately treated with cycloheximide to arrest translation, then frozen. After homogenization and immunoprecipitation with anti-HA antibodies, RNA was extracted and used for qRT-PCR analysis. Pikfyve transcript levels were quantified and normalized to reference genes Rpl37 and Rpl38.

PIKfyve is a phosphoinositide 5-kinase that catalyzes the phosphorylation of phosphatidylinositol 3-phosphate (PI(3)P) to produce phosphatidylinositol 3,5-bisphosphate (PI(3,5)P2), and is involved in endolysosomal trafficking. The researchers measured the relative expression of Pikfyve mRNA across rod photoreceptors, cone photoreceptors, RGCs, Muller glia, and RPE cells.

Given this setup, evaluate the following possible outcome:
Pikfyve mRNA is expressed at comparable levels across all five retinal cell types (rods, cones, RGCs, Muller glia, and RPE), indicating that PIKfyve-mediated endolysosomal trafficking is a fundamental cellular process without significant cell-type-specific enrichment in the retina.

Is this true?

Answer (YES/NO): NO